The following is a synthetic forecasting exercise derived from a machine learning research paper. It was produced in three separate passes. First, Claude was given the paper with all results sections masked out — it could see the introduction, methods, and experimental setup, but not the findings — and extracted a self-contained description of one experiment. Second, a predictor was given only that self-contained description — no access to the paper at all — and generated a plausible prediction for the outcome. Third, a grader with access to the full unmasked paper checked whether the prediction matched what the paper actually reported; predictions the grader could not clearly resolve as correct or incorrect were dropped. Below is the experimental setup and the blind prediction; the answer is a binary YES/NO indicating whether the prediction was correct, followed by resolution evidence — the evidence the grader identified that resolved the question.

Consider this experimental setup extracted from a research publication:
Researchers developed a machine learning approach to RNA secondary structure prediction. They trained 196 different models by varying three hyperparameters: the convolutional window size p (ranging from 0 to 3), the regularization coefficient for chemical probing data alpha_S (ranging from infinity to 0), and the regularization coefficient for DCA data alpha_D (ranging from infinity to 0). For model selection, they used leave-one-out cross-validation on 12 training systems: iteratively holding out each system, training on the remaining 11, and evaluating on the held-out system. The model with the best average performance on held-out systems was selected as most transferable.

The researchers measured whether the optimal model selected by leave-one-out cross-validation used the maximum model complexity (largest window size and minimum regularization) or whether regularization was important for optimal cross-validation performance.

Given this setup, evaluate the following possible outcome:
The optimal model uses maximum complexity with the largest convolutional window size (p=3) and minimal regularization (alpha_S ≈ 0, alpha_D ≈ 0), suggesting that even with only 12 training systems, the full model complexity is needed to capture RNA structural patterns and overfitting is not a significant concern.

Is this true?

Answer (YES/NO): NO